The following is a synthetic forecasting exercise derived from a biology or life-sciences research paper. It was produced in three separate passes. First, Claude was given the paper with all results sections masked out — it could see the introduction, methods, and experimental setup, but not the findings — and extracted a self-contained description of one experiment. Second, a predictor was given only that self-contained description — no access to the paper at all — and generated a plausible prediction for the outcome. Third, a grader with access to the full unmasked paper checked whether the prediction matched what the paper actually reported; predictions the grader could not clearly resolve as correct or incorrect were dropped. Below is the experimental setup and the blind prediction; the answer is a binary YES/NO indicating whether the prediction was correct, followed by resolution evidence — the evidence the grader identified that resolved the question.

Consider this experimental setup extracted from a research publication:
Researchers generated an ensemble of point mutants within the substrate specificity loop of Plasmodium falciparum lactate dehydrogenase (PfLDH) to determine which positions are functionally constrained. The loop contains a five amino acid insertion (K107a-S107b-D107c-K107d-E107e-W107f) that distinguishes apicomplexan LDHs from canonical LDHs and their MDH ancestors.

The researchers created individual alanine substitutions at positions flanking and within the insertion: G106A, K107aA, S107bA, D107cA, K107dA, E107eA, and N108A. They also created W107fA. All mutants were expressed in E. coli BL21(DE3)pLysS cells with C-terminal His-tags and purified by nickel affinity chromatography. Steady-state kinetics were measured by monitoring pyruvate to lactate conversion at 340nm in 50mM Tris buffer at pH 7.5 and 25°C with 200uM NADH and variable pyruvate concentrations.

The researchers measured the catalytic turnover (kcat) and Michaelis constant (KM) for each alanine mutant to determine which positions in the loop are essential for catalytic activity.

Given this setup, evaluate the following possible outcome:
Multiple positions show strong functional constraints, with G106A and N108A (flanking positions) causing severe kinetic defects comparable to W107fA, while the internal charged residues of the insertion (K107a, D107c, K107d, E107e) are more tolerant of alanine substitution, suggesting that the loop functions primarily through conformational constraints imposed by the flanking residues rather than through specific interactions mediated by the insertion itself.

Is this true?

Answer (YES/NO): NO